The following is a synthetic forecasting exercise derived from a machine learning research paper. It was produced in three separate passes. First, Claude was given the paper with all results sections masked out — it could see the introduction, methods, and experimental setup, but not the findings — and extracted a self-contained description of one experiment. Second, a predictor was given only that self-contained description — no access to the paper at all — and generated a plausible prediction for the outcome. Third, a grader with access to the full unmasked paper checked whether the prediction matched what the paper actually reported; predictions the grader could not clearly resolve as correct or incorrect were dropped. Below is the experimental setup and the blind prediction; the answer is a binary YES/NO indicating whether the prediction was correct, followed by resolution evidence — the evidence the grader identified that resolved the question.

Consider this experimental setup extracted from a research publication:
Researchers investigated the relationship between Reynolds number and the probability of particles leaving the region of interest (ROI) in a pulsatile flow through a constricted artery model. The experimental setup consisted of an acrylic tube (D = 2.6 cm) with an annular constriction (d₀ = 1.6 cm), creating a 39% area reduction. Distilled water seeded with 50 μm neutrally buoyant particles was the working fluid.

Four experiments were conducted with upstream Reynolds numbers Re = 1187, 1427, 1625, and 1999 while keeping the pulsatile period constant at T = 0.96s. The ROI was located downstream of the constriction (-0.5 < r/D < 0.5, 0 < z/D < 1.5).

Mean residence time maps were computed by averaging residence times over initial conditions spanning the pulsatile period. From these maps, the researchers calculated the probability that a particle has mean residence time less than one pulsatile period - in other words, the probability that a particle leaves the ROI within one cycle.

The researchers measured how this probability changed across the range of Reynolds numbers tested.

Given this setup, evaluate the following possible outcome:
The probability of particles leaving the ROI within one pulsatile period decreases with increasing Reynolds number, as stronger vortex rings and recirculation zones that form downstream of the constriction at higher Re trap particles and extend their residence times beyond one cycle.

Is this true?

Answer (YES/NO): NO